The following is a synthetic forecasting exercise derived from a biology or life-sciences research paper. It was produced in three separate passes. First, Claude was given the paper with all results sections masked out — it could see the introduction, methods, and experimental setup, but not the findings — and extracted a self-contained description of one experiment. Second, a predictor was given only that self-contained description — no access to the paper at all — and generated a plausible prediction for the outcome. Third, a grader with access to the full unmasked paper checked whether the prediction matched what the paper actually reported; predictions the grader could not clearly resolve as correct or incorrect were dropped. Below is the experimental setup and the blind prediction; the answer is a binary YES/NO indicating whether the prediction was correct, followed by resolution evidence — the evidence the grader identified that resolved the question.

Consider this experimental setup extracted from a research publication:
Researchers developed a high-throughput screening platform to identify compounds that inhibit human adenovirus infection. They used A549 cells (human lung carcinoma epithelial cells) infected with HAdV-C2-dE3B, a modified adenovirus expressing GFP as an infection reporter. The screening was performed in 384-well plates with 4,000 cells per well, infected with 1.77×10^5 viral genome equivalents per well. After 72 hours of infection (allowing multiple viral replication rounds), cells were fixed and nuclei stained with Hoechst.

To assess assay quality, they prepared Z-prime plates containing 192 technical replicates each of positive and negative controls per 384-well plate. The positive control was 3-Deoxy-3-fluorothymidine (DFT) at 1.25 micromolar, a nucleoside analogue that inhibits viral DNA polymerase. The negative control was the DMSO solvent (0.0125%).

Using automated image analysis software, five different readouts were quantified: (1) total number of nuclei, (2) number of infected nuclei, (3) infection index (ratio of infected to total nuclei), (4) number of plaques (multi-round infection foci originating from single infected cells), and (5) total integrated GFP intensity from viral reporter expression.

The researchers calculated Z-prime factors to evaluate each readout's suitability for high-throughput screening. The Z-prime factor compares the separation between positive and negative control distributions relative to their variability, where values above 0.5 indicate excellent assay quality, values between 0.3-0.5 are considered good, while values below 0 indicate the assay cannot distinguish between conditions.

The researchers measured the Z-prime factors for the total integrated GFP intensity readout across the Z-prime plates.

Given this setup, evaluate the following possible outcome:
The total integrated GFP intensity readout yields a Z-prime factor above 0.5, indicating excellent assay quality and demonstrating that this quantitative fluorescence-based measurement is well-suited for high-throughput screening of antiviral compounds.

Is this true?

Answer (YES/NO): NO